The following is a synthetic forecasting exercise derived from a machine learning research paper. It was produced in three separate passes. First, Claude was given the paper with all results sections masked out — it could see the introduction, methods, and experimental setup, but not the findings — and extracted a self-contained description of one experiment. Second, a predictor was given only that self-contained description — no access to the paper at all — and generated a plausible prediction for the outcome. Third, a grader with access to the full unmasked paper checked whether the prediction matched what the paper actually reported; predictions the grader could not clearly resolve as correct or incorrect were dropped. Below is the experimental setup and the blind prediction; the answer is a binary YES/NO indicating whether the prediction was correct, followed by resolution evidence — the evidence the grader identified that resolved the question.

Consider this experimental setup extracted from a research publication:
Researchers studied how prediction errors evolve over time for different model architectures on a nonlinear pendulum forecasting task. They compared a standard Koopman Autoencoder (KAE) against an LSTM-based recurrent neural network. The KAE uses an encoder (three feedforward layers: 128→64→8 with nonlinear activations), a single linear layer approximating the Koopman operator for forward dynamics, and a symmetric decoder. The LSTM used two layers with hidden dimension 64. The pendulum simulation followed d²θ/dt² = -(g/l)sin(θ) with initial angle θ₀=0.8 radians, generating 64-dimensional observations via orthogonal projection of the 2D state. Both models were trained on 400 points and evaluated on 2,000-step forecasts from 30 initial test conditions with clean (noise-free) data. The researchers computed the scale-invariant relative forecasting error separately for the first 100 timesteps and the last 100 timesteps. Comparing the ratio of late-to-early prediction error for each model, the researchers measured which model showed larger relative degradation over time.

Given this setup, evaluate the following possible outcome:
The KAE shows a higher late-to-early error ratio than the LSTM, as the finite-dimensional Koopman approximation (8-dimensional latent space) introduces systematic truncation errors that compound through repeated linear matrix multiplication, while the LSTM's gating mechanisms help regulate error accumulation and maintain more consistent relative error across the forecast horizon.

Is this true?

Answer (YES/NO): YES